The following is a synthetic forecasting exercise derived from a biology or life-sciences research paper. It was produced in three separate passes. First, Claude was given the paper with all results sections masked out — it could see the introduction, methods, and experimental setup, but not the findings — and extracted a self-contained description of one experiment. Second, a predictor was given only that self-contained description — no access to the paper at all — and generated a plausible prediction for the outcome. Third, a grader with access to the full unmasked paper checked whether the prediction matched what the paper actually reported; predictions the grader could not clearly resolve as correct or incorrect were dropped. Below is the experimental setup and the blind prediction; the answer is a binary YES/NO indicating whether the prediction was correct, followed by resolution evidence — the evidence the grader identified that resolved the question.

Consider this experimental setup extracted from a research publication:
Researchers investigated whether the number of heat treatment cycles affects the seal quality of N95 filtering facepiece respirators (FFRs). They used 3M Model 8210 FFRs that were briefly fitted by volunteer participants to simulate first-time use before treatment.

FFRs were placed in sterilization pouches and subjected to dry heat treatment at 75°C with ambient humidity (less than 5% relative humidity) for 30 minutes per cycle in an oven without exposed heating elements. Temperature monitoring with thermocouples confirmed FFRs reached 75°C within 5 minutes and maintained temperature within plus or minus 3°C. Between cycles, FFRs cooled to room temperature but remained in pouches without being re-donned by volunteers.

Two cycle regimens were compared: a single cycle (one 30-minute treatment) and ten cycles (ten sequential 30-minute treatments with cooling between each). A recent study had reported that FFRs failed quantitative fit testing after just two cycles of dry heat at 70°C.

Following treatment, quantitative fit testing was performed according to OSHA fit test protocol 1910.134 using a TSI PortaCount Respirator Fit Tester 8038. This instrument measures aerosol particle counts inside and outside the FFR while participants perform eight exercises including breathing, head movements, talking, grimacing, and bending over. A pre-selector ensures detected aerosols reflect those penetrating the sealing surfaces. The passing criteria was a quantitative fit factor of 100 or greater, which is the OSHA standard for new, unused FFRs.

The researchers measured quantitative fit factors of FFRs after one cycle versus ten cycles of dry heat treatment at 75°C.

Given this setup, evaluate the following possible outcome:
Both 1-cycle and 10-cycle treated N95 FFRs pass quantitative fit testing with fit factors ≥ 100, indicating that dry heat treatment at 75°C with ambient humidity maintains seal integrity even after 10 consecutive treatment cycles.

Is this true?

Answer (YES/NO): YES